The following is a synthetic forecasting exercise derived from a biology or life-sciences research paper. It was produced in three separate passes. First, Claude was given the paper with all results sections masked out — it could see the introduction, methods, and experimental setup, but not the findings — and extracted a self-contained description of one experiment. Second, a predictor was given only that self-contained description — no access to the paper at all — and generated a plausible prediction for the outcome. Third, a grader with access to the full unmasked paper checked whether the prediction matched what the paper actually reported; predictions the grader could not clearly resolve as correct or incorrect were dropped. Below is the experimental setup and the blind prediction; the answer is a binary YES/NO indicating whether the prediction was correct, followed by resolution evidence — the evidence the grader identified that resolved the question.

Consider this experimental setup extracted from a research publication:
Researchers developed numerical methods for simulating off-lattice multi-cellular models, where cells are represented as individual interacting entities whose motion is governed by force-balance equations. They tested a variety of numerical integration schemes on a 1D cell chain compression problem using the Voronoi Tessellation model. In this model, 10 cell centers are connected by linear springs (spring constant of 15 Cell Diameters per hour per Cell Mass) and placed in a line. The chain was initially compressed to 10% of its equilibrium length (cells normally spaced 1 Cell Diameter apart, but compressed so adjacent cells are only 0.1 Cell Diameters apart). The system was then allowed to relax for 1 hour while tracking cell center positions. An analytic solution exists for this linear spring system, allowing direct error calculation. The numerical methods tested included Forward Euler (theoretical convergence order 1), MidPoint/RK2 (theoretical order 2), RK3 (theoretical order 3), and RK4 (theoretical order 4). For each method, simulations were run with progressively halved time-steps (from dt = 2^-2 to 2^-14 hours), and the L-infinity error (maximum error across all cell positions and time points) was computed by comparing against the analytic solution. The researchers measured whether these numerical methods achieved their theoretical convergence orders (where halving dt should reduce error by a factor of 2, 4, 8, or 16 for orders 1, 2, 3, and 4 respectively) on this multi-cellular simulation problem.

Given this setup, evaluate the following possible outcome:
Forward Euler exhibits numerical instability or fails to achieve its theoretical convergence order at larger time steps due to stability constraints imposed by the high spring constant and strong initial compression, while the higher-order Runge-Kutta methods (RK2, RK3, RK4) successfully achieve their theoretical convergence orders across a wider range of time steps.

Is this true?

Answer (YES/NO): NO